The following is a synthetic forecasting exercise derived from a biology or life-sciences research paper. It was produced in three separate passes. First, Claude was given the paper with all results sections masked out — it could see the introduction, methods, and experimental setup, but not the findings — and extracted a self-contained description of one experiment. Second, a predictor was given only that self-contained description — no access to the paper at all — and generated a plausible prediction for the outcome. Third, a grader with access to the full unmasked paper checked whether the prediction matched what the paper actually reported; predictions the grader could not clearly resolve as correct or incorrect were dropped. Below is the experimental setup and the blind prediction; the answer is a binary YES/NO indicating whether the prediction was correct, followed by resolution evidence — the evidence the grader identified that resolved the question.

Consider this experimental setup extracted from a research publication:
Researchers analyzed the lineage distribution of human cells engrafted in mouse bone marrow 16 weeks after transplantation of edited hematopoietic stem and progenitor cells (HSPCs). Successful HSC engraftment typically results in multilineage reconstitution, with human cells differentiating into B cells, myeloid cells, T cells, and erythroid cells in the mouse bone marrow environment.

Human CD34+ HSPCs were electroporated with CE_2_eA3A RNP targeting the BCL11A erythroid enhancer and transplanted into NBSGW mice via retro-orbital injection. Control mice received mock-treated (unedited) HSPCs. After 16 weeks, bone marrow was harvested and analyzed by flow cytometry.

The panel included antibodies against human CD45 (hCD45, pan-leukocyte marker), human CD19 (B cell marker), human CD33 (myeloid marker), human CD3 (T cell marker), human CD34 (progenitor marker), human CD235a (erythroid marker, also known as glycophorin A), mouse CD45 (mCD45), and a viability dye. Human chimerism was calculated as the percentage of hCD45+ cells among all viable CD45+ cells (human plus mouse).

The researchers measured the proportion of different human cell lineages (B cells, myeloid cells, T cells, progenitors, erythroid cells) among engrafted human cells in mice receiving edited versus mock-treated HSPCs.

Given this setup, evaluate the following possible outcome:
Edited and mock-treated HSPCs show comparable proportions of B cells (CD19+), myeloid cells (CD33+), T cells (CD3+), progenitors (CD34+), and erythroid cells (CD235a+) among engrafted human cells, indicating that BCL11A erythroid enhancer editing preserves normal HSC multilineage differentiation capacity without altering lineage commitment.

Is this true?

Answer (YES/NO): YES